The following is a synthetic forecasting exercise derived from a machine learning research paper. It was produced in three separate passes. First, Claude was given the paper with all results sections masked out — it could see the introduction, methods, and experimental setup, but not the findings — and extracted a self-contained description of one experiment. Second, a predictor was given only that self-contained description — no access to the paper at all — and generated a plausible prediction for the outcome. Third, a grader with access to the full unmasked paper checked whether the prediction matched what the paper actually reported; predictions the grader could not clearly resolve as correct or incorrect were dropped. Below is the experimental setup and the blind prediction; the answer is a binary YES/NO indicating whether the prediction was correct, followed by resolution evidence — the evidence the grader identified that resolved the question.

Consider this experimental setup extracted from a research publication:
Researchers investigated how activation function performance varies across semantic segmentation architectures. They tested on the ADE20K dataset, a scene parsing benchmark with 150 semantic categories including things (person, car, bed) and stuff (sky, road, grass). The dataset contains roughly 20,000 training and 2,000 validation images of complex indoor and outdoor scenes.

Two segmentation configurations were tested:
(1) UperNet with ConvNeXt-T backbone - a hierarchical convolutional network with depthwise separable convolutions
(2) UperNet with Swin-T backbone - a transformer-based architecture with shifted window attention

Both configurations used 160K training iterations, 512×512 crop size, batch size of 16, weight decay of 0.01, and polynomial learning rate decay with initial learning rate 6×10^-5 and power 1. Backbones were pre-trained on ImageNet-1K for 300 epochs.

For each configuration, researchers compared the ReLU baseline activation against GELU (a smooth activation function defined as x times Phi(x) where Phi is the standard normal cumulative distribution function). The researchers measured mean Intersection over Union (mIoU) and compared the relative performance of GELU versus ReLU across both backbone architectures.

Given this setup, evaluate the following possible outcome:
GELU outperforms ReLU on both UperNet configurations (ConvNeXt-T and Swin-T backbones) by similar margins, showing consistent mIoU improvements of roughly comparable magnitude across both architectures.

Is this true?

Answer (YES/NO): NO